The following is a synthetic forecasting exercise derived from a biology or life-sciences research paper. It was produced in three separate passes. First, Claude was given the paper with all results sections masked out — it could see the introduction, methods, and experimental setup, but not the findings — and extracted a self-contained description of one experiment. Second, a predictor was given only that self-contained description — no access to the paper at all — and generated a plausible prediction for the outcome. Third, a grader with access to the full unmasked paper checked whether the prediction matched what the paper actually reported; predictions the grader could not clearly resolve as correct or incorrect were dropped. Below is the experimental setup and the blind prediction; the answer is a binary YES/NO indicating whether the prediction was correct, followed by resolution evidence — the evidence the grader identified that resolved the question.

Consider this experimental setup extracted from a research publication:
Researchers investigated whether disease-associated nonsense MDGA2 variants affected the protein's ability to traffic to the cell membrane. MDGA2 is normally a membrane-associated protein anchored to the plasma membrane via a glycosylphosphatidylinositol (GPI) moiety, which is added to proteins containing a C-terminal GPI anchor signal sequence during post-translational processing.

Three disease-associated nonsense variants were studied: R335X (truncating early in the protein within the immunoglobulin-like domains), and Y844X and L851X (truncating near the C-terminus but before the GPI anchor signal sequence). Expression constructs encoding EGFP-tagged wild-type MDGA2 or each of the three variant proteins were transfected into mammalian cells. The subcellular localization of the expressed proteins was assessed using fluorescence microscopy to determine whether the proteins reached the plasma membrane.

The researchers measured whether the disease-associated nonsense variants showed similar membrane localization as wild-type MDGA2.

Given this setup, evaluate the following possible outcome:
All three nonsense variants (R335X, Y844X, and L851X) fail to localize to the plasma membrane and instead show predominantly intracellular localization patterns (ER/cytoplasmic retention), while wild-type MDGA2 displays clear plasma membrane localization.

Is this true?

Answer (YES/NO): NO